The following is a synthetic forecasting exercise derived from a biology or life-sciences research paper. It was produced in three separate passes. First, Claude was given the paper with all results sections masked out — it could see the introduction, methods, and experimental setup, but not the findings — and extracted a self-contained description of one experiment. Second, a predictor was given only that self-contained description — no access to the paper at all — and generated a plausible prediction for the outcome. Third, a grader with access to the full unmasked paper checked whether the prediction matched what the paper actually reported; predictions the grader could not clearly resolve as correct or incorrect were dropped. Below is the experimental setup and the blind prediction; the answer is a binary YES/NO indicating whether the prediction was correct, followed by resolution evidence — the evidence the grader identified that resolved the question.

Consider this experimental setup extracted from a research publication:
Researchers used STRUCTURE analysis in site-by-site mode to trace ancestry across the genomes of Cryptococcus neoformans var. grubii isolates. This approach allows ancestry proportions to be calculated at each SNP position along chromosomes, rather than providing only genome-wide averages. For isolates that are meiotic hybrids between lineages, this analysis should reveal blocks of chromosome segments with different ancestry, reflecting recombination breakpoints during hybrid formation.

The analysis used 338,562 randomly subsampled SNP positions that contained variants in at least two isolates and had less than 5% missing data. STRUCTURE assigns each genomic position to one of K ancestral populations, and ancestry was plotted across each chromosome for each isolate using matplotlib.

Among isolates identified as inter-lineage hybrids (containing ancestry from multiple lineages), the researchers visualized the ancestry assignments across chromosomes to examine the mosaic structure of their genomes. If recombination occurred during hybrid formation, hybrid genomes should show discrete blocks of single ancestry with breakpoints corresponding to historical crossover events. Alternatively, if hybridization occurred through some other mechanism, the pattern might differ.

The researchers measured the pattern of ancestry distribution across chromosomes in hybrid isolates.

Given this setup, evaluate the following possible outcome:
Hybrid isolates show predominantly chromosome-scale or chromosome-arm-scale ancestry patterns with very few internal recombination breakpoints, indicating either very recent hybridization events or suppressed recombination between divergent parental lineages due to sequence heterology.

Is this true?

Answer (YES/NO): NO